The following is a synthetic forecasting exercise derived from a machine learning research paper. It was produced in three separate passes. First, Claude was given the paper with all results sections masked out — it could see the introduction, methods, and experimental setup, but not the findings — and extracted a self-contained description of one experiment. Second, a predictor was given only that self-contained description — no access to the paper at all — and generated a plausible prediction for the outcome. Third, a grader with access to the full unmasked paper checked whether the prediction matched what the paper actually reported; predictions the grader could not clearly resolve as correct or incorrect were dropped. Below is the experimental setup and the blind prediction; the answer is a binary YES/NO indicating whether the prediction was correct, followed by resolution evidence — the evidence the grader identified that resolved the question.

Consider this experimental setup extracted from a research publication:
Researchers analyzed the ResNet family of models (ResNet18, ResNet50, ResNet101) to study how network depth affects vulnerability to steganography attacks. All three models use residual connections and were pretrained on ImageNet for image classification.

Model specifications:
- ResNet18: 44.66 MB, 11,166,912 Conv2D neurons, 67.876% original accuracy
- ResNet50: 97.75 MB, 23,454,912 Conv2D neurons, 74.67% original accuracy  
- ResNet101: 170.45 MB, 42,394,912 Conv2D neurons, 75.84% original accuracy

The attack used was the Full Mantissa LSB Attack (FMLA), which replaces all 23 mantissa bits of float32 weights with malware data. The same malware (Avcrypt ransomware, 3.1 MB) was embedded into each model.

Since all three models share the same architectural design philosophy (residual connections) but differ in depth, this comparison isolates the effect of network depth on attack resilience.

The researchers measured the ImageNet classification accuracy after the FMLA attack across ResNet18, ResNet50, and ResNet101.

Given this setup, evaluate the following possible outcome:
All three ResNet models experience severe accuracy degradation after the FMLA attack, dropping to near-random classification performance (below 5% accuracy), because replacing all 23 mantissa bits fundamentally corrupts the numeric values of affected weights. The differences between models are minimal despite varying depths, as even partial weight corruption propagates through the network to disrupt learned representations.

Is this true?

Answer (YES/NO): NO